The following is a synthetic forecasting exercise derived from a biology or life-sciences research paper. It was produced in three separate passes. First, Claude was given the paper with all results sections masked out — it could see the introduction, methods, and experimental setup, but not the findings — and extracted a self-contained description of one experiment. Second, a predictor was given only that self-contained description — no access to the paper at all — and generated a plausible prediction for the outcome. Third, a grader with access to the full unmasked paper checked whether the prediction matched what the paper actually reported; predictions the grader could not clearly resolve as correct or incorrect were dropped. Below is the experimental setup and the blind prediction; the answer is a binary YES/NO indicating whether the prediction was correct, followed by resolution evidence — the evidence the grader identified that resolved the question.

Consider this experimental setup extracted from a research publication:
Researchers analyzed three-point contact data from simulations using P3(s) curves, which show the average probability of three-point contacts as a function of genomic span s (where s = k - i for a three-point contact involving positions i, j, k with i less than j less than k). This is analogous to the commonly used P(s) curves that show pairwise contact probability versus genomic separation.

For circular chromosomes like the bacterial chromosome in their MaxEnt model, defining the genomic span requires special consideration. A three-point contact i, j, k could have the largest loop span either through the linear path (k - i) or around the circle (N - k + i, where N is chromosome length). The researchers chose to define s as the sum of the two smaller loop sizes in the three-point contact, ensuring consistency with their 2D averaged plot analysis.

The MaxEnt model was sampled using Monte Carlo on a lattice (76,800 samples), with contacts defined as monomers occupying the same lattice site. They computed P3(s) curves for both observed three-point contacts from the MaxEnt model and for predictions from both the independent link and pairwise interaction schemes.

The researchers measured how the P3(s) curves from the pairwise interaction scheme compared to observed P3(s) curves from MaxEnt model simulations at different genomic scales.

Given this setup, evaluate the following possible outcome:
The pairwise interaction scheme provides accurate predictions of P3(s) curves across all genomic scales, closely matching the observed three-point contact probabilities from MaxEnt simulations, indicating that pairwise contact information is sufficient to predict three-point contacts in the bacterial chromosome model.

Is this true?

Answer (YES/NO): YES